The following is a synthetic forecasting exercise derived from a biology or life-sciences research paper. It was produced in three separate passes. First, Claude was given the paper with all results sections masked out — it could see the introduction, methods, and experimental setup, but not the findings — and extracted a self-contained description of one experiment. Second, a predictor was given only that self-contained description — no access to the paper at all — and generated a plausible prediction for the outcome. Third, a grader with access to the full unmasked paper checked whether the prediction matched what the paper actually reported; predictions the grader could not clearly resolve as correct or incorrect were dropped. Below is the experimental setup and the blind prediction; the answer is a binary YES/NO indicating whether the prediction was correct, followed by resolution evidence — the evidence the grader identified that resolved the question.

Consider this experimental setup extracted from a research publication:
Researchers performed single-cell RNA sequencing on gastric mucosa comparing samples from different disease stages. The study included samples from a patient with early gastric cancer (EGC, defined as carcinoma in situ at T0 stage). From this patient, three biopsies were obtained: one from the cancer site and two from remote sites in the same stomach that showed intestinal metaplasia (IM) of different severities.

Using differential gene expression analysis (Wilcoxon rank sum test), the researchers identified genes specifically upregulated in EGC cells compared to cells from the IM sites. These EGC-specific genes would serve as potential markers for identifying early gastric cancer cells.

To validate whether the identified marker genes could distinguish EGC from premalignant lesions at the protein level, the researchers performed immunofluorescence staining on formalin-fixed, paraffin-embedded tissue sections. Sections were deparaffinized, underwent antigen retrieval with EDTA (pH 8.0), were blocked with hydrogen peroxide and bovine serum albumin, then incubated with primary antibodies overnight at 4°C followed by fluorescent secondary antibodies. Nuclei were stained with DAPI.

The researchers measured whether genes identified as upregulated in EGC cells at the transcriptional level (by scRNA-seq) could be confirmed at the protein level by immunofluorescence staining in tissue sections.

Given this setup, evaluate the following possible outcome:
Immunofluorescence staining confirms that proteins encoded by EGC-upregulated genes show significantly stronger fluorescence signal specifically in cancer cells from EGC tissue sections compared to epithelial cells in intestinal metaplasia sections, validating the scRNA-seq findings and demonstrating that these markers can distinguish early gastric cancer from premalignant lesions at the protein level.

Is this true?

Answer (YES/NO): YES